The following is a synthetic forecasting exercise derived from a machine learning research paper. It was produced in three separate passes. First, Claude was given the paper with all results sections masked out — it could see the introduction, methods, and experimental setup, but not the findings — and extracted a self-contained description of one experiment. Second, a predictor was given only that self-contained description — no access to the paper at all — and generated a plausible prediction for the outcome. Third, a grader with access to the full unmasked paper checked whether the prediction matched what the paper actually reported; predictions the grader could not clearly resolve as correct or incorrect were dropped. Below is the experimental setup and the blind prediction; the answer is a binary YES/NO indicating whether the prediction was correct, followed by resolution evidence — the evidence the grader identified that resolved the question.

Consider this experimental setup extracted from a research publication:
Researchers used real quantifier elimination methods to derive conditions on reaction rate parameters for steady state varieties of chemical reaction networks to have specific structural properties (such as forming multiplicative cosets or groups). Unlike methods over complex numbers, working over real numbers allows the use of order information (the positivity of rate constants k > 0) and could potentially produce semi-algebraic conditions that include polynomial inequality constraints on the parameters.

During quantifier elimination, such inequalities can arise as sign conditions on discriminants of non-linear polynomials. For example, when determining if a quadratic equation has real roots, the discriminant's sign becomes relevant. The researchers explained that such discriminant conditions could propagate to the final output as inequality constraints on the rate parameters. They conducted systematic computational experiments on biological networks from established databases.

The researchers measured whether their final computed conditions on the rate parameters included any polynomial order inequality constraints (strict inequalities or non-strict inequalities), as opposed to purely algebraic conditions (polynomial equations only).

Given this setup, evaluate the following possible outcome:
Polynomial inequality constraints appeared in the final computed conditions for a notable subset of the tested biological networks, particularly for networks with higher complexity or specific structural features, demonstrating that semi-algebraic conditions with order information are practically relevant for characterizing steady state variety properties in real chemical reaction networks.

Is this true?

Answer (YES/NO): NO